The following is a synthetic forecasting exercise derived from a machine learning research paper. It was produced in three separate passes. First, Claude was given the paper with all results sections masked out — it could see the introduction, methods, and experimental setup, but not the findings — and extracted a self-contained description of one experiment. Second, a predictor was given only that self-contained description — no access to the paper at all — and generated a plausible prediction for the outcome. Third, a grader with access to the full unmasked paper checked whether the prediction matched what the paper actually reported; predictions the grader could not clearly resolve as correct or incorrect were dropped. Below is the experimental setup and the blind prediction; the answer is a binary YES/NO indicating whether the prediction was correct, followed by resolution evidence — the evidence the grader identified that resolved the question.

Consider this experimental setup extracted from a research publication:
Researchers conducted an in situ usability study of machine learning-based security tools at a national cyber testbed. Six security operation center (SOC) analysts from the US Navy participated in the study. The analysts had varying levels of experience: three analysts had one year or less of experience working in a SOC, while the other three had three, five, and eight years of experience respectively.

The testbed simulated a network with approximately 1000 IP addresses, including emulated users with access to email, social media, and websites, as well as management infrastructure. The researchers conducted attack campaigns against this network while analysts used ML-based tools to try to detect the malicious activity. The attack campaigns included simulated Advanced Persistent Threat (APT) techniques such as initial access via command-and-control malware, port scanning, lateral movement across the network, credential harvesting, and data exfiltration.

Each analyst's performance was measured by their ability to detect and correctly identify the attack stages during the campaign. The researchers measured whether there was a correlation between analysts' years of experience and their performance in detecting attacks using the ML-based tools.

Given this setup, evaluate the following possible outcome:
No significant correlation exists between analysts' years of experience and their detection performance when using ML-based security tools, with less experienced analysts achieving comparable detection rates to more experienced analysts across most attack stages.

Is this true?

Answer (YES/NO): YES